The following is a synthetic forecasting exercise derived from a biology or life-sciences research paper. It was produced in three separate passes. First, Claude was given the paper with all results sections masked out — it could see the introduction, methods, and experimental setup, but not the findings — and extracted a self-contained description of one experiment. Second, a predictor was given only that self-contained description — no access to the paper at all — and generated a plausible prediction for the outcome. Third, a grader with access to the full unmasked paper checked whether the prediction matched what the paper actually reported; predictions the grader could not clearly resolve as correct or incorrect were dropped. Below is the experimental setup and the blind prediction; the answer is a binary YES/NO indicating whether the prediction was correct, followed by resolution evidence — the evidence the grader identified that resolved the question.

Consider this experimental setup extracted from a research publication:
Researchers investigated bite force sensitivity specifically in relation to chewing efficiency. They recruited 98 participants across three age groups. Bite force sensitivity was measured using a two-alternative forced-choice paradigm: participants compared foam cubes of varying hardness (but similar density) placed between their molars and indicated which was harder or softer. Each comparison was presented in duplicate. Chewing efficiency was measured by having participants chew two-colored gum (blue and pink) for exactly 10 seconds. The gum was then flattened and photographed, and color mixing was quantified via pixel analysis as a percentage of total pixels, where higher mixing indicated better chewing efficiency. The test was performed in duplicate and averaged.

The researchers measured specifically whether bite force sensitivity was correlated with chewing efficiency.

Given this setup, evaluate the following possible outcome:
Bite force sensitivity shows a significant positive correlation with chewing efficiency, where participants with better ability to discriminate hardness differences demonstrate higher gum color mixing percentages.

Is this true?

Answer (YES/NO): NO